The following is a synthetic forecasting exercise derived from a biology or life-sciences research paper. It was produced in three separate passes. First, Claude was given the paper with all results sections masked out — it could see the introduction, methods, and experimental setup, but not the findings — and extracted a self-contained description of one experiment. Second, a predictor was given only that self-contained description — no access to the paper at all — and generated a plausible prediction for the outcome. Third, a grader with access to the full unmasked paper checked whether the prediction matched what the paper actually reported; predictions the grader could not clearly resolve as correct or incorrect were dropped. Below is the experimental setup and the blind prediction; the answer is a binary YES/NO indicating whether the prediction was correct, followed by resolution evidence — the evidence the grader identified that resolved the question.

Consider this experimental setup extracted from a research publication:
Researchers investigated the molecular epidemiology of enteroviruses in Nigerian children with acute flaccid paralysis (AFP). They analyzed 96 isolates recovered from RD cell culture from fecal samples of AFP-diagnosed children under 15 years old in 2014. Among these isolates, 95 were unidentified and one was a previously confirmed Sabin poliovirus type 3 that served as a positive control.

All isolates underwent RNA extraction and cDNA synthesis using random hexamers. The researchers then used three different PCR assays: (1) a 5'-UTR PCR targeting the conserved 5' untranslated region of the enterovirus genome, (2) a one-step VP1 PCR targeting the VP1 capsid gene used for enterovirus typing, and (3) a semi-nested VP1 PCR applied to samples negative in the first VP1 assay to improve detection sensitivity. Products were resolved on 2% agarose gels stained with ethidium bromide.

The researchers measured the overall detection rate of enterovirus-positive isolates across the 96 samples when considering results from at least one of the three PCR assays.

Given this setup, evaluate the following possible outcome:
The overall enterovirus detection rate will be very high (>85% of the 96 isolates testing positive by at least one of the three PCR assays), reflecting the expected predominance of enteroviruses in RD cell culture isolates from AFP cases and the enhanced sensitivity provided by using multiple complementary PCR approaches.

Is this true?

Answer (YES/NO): YES